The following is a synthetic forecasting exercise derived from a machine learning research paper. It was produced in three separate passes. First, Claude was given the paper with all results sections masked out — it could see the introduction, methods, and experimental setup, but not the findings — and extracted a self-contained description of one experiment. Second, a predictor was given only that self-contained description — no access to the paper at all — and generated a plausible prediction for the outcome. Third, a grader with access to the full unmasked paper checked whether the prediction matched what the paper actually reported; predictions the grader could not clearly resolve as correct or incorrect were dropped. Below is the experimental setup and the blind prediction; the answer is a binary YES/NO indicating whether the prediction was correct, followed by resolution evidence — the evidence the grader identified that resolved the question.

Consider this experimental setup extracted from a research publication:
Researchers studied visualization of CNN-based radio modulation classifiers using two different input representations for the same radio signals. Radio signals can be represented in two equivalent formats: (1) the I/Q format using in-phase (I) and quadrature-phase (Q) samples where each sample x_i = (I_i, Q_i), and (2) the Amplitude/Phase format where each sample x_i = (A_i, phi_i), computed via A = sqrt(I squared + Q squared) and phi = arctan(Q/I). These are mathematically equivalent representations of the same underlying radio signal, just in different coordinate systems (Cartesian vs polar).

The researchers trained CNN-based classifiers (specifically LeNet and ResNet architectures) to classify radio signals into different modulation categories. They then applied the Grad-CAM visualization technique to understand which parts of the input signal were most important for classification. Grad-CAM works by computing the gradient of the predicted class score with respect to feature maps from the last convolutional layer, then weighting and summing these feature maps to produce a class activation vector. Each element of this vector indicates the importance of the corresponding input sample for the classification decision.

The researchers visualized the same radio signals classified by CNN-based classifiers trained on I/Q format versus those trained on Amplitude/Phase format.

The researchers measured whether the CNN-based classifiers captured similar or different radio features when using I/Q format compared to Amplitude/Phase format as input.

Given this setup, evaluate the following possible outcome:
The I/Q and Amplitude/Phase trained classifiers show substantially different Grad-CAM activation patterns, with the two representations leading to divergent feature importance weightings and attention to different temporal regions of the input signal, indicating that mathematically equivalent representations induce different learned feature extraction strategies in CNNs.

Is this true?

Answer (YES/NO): NO